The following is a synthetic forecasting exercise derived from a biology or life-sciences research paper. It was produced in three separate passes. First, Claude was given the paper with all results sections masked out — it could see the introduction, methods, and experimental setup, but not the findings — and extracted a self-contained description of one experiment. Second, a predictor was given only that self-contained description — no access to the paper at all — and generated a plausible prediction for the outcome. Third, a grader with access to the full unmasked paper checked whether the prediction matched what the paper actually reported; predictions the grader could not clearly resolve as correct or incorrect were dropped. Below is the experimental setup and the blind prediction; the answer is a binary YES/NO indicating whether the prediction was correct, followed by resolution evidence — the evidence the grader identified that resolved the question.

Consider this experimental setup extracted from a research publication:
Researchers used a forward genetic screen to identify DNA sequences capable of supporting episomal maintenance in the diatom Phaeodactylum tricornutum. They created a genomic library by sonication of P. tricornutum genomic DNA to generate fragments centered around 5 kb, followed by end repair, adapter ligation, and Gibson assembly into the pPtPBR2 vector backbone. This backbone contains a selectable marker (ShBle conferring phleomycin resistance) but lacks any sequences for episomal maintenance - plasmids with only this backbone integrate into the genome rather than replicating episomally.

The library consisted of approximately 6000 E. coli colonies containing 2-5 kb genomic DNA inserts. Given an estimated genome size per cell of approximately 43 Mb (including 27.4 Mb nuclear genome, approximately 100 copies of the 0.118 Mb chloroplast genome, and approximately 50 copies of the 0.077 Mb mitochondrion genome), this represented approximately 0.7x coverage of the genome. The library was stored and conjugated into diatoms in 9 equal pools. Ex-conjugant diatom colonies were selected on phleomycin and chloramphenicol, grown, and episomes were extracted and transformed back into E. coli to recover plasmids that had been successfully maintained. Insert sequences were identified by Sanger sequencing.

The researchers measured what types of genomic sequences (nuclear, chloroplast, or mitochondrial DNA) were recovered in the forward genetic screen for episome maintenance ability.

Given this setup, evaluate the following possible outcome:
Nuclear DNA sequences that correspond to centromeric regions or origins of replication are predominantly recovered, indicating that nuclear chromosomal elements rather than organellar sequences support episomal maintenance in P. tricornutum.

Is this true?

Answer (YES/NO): NO